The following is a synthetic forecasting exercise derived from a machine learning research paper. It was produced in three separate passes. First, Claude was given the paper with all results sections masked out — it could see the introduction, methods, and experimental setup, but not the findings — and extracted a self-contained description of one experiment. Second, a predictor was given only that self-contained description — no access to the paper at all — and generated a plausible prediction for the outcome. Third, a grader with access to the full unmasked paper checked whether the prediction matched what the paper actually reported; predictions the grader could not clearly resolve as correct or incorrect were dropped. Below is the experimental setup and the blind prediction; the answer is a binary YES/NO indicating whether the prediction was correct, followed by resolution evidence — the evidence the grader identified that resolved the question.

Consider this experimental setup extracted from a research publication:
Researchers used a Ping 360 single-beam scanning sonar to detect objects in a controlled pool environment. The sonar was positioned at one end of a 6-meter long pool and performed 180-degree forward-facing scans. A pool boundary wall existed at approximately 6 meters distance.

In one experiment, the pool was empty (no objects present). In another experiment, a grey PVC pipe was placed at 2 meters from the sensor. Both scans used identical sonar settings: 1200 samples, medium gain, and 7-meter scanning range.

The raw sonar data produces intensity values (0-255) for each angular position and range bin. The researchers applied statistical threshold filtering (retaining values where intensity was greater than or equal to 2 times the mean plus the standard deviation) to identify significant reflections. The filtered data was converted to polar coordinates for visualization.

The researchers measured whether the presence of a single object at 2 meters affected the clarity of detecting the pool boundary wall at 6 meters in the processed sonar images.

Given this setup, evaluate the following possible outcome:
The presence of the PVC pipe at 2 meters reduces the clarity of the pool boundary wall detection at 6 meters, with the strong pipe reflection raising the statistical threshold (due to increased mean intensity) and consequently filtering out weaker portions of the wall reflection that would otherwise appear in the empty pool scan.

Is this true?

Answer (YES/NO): NO